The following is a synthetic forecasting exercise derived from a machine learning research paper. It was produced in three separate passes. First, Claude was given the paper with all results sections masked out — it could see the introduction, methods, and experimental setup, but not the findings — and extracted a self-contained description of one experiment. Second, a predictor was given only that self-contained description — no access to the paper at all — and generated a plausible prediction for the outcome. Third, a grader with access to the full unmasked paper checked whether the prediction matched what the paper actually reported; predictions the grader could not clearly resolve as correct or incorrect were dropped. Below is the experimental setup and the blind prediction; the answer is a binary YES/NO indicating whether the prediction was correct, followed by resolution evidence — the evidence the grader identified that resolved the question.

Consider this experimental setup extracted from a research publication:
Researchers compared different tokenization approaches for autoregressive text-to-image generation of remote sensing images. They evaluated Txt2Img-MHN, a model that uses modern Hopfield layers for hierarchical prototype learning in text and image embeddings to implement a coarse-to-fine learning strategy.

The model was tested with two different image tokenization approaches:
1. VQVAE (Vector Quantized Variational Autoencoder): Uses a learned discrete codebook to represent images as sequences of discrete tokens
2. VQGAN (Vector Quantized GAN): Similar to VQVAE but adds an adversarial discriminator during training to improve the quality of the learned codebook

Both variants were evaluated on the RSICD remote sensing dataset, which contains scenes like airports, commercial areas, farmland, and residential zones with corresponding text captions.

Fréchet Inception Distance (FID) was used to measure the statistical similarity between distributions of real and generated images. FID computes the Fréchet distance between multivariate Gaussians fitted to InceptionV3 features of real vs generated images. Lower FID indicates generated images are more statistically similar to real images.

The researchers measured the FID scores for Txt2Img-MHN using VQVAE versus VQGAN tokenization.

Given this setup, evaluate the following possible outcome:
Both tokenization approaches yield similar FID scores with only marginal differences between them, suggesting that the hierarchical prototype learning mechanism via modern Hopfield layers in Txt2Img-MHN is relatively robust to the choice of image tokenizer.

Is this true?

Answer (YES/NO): NO